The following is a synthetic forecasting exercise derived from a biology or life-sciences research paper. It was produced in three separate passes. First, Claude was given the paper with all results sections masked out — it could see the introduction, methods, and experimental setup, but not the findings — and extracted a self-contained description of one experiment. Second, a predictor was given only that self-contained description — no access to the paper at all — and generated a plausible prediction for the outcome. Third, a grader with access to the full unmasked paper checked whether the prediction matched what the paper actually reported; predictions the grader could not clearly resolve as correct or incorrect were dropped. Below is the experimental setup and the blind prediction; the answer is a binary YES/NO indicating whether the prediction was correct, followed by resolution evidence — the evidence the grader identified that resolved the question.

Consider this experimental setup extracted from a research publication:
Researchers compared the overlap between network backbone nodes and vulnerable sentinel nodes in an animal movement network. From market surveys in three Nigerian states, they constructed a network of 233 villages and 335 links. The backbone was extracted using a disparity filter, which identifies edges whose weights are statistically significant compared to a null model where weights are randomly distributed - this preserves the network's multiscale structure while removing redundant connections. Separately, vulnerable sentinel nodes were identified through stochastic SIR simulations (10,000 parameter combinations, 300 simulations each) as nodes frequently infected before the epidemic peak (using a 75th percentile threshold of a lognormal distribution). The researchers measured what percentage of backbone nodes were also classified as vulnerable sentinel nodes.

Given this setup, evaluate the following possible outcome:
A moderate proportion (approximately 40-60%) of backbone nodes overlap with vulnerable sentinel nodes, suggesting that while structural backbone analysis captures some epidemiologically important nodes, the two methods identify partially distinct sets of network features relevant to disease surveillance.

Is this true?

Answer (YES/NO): YES